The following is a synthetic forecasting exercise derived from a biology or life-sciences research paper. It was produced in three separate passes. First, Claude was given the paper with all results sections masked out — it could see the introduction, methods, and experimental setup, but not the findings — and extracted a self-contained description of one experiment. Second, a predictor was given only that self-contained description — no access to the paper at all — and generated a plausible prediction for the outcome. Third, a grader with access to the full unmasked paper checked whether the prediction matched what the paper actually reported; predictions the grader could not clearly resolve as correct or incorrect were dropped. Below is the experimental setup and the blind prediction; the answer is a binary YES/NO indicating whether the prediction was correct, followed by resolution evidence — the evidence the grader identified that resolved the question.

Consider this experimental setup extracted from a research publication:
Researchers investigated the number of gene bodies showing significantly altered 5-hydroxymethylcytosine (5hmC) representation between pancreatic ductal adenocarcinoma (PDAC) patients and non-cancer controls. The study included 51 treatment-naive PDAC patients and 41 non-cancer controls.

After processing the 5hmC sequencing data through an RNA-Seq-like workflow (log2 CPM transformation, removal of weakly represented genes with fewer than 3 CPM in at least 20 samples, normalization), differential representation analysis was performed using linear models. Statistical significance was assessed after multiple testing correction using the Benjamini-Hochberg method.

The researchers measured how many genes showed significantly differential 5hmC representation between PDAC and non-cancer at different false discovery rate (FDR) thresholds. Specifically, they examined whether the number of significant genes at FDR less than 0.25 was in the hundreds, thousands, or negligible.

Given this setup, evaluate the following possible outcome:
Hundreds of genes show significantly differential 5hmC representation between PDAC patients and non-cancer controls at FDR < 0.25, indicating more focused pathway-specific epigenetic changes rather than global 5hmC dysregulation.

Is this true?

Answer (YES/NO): NO